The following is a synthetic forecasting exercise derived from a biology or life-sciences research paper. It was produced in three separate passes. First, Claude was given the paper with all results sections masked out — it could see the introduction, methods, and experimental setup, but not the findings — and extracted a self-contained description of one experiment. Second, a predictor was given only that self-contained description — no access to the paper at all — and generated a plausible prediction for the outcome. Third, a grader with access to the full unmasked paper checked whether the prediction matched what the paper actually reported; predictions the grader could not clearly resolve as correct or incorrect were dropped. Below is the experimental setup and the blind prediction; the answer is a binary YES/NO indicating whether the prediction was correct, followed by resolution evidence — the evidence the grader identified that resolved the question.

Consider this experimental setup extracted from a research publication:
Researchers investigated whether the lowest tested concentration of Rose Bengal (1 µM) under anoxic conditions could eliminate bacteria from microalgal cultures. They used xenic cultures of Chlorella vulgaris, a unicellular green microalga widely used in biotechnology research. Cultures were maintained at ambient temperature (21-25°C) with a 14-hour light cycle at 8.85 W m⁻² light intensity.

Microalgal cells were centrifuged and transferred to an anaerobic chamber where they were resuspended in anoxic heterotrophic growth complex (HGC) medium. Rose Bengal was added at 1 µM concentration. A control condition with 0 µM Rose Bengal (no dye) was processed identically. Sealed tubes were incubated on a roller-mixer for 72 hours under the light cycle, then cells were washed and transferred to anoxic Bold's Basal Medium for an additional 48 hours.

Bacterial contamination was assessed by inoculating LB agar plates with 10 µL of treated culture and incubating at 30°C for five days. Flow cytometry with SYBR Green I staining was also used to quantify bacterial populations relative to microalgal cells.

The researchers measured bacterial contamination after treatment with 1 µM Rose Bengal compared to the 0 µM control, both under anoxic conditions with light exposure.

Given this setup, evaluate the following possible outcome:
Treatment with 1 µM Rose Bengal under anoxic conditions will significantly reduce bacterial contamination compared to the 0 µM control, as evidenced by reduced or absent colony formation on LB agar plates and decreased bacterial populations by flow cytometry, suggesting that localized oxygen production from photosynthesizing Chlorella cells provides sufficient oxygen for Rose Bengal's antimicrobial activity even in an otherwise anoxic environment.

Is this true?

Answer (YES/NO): NO